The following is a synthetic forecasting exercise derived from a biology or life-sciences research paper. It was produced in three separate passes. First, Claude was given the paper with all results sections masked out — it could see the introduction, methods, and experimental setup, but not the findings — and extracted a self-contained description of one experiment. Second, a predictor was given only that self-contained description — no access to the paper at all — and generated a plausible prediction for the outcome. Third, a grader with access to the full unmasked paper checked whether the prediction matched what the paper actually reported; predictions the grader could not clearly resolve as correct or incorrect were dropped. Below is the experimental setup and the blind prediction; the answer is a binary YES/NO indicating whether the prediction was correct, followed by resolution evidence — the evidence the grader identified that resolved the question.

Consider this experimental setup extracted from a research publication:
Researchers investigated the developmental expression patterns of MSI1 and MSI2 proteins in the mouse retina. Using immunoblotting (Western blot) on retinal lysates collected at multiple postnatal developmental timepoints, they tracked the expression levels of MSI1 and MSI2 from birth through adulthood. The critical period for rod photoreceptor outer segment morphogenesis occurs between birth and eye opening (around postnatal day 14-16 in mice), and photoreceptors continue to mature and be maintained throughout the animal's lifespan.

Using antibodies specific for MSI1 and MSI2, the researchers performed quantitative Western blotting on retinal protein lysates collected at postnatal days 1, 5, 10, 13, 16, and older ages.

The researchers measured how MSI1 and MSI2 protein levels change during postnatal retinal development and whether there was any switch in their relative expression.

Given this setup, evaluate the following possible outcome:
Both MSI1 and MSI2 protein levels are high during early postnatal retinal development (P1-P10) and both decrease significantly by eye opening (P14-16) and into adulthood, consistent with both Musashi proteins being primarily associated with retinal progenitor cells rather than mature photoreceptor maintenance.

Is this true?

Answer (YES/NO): NO